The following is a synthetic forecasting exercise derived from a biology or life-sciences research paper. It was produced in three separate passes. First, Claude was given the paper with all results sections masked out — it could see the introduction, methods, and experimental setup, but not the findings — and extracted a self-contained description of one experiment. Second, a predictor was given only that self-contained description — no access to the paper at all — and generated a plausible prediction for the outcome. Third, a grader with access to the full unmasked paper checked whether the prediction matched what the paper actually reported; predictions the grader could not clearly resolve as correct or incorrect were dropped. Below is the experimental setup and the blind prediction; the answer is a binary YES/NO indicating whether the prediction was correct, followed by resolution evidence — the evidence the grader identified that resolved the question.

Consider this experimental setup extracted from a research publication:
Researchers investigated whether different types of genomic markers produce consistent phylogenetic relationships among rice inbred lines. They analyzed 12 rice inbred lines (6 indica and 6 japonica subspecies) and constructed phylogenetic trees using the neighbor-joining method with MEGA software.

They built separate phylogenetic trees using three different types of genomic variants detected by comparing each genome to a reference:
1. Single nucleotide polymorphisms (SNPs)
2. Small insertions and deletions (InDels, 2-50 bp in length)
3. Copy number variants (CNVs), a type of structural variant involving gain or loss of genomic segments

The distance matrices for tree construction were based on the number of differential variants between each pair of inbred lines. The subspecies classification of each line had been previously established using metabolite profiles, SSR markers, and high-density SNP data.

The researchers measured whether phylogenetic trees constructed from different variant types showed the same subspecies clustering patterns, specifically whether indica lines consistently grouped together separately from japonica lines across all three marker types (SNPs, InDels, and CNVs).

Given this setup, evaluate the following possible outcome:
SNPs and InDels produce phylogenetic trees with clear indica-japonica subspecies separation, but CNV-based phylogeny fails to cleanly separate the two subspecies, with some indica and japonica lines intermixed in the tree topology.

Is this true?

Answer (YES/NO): NO